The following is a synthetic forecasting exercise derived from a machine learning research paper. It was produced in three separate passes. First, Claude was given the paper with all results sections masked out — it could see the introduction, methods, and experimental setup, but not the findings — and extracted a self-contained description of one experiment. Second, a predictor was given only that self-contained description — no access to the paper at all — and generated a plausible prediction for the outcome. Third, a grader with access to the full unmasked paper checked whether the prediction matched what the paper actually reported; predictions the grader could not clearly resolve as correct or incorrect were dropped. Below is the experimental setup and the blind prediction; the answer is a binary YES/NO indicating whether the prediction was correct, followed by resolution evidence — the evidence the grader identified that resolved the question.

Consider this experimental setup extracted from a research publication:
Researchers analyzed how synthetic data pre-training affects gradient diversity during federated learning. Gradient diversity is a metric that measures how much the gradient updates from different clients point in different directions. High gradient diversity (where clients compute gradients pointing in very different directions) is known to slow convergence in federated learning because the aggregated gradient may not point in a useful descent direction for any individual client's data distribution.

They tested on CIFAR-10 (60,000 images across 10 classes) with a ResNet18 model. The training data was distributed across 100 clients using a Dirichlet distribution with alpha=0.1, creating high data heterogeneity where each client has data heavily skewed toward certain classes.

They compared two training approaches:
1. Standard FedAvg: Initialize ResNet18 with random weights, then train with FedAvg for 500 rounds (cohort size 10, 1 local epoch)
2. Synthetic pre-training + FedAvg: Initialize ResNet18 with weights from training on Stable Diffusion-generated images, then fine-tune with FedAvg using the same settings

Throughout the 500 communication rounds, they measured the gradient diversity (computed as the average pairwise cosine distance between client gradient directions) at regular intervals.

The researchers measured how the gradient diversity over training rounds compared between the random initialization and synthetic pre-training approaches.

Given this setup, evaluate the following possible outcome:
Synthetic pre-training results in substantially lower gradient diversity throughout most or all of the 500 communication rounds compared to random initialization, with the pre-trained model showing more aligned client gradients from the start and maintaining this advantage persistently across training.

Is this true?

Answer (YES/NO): NO